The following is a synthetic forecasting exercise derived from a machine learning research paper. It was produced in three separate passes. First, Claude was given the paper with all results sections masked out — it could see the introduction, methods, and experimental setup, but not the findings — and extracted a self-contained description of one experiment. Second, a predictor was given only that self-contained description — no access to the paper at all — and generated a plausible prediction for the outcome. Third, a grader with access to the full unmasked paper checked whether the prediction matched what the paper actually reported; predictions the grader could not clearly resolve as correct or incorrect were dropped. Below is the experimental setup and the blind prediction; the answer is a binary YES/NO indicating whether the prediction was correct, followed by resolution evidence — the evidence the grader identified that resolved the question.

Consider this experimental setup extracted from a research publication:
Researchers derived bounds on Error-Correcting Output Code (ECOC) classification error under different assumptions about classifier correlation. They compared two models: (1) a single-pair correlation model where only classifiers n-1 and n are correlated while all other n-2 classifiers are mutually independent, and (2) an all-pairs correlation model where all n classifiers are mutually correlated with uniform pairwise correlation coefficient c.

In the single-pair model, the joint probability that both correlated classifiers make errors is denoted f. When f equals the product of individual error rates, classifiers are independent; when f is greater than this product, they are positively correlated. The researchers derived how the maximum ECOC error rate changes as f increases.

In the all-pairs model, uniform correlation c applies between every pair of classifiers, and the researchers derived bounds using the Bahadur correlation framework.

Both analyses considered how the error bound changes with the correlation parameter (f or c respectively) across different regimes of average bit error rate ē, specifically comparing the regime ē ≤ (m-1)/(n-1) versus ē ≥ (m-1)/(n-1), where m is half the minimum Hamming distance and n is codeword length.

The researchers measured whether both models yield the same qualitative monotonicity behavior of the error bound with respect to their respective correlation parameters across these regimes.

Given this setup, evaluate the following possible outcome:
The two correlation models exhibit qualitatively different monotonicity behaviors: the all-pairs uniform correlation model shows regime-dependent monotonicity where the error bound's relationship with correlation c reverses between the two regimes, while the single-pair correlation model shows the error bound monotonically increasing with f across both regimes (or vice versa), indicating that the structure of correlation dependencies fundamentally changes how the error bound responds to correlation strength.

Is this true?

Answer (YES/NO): NO